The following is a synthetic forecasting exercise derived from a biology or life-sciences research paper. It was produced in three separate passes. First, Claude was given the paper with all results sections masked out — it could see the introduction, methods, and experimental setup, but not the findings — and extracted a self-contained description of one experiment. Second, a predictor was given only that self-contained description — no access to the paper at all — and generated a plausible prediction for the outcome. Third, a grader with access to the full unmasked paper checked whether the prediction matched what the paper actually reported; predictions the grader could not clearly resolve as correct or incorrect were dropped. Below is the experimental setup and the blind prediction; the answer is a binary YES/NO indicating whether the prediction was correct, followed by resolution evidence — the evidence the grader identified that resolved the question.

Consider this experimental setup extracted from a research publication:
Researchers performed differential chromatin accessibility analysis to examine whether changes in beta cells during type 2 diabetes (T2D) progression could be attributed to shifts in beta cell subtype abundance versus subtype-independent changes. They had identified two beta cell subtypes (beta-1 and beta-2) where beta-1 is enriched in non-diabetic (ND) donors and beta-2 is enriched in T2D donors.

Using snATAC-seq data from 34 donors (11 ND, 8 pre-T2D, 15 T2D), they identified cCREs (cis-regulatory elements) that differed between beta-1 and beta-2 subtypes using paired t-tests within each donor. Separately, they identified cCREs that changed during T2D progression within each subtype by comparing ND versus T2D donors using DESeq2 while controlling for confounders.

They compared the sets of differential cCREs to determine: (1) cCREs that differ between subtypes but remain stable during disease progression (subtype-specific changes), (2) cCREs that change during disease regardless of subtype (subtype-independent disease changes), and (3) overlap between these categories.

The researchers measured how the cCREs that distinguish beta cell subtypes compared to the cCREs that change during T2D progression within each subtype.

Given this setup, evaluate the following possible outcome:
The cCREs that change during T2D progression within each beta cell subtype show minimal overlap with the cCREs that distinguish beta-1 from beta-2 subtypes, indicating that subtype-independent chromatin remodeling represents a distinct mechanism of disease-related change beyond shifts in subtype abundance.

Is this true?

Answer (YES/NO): YES